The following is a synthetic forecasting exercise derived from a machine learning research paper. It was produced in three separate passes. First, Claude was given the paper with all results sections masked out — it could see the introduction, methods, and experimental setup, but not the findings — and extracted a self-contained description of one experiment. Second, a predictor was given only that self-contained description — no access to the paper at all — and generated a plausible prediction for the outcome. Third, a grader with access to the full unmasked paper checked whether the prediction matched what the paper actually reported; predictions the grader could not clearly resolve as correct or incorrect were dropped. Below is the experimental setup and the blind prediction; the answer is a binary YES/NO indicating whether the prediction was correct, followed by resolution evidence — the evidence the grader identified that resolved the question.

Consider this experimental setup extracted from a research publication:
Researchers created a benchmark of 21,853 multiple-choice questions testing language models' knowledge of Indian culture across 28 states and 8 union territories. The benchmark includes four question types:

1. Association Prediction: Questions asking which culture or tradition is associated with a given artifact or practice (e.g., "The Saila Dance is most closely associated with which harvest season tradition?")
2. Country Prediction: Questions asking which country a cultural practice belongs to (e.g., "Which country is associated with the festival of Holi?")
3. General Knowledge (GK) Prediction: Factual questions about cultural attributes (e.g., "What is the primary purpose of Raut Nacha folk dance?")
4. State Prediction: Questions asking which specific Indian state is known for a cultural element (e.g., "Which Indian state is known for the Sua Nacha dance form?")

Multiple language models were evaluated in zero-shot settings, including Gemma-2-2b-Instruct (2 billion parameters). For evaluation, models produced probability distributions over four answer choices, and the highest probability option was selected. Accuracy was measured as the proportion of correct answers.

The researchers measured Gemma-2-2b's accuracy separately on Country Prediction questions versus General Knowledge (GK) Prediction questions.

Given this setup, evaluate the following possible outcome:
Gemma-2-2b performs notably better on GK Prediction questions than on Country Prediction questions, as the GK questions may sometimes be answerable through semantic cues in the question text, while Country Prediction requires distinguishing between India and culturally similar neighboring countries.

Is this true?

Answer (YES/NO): NO